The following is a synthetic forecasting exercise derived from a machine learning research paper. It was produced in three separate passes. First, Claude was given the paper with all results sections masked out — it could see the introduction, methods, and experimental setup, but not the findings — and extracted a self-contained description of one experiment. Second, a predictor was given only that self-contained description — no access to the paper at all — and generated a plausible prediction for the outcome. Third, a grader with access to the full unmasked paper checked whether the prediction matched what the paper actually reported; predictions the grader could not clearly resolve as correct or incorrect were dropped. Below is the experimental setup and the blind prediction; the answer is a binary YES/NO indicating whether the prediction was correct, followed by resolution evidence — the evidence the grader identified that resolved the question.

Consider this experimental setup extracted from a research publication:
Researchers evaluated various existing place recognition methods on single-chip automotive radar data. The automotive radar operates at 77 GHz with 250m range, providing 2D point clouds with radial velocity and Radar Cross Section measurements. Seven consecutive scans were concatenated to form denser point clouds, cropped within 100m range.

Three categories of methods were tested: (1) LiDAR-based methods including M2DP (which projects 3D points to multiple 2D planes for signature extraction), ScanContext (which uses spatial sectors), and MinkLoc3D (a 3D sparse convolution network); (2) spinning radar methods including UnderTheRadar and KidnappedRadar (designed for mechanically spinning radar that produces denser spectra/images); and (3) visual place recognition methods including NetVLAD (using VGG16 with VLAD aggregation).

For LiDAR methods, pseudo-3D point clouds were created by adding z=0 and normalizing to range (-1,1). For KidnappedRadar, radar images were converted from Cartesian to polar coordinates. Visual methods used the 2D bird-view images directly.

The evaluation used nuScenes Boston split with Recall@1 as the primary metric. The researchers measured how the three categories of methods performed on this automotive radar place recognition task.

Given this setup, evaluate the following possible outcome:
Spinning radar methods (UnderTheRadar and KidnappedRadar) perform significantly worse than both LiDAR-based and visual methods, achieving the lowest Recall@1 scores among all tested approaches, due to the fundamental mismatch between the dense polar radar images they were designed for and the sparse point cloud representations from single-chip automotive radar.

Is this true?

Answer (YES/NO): NO